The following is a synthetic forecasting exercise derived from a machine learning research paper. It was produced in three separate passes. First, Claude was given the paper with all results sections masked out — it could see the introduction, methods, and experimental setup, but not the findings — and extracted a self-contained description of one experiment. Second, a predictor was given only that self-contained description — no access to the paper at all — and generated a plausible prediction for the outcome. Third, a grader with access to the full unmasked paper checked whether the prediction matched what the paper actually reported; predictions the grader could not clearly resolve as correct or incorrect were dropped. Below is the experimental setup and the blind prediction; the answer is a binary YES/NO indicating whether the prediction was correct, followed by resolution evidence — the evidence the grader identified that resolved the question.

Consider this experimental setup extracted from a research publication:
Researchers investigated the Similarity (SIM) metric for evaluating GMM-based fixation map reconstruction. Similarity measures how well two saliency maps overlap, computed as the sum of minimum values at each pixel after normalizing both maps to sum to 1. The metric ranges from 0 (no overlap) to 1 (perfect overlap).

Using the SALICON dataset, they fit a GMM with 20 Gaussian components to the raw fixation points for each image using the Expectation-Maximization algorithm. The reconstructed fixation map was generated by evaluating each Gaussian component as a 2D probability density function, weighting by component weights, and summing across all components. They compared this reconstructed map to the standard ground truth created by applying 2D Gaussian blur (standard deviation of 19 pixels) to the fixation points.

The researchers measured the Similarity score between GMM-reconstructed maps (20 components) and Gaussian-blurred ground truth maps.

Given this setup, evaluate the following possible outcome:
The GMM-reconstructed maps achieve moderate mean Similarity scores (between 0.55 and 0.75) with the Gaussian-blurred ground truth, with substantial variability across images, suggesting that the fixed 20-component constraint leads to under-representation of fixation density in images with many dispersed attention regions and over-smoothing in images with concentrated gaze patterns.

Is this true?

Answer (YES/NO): NO